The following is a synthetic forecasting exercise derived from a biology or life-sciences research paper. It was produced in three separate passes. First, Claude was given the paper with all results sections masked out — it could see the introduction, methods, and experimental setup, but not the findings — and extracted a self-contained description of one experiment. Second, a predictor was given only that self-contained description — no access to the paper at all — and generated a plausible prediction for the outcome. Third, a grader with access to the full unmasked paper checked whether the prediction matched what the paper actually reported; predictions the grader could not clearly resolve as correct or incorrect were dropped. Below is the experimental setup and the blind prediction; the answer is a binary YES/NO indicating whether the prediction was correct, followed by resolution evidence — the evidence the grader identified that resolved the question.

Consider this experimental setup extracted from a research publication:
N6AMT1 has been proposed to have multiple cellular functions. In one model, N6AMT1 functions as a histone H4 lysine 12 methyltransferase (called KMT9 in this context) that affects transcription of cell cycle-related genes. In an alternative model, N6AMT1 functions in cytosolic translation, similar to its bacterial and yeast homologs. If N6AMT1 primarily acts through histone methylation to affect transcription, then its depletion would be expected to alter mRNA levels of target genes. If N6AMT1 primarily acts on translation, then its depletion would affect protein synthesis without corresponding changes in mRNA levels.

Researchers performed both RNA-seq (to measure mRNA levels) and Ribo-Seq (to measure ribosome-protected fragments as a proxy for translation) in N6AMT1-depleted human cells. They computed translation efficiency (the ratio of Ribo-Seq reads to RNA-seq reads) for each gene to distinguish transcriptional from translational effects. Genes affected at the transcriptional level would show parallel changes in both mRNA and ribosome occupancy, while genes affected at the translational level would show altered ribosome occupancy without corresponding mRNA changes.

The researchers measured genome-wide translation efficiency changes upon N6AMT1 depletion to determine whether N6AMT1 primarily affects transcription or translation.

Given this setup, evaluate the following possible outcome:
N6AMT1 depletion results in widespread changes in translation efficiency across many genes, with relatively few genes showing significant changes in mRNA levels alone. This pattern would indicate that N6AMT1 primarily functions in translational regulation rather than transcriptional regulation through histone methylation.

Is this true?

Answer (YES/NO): YES